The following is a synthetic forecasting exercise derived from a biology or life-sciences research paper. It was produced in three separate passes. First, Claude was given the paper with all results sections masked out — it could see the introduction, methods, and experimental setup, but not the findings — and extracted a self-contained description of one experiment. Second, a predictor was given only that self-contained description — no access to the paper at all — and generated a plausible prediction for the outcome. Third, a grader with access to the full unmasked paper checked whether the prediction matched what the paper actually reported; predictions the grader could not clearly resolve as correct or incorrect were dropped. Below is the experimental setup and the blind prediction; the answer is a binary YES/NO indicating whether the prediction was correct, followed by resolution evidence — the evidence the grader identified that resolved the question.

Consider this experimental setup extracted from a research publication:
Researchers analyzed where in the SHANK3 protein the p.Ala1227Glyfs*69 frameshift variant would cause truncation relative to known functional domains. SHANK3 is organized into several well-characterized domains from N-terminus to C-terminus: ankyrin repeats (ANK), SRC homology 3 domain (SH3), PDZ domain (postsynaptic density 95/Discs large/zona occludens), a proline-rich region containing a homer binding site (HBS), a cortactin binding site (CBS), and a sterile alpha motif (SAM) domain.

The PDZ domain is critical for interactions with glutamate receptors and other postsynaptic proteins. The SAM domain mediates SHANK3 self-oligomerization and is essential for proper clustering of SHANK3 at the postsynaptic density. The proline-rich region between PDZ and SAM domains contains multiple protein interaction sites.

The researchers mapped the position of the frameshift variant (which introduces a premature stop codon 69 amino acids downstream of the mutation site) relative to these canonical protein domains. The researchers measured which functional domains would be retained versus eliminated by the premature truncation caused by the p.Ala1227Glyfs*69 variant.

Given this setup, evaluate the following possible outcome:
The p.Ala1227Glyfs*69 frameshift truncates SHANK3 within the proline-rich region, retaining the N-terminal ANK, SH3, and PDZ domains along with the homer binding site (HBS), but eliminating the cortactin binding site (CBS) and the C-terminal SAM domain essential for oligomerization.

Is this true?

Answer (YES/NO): NO